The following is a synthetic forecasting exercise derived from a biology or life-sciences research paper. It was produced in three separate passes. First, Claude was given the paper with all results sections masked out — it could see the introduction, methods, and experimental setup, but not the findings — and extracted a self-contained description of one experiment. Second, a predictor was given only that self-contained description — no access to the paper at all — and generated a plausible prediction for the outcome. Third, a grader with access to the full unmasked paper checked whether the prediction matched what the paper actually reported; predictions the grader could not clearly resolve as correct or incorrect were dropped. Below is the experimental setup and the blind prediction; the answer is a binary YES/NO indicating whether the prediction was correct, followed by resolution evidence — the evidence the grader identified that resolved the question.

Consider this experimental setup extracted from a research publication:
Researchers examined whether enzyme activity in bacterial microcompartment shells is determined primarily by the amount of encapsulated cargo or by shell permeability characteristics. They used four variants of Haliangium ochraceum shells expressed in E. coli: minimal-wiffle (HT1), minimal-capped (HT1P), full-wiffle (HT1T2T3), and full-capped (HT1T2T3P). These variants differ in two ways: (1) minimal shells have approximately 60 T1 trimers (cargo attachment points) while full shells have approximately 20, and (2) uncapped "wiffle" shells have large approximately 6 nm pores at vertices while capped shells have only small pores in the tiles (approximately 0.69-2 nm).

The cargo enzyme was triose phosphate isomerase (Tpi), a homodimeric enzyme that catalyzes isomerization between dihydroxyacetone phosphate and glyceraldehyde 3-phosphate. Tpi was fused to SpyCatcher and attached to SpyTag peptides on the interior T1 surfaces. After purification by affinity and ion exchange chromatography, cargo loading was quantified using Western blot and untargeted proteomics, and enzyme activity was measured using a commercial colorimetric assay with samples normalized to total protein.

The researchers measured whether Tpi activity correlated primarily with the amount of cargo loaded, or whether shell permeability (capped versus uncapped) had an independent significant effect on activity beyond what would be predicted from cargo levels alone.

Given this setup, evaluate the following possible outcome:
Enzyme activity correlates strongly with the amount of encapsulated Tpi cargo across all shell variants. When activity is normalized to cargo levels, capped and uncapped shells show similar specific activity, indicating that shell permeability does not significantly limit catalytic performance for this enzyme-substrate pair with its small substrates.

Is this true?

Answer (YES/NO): YES